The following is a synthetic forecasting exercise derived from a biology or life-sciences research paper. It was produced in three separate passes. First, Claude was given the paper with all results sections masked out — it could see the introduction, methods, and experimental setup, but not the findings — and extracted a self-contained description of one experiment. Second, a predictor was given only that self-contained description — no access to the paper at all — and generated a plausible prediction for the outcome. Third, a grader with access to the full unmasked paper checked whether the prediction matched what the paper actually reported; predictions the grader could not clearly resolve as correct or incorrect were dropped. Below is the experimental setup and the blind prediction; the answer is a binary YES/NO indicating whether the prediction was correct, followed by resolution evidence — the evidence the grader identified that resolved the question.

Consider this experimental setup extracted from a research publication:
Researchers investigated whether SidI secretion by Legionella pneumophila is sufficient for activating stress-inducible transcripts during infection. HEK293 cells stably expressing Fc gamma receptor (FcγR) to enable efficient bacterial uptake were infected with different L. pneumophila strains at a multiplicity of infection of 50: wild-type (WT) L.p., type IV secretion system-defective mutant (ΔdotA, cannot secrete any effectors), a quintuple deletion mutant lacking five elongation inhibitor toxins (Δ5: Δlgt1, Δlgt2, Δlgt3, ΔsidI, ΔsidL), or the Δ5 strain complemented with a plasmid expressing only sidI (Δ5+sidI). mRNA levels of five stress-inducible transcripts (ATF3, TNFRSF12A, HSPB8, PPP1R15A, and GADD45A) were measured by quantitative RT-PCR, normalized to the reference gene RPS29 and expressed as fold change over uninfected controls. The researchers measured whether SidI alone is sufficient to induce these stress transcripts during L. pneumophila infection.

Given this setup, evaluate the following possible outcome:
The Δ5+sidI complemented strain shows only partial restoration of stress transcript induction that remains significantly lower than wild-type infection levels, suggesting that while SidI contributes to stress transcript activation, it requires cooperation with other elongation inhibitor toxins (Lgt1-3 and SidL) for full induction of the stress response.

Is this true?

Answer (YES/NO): NO